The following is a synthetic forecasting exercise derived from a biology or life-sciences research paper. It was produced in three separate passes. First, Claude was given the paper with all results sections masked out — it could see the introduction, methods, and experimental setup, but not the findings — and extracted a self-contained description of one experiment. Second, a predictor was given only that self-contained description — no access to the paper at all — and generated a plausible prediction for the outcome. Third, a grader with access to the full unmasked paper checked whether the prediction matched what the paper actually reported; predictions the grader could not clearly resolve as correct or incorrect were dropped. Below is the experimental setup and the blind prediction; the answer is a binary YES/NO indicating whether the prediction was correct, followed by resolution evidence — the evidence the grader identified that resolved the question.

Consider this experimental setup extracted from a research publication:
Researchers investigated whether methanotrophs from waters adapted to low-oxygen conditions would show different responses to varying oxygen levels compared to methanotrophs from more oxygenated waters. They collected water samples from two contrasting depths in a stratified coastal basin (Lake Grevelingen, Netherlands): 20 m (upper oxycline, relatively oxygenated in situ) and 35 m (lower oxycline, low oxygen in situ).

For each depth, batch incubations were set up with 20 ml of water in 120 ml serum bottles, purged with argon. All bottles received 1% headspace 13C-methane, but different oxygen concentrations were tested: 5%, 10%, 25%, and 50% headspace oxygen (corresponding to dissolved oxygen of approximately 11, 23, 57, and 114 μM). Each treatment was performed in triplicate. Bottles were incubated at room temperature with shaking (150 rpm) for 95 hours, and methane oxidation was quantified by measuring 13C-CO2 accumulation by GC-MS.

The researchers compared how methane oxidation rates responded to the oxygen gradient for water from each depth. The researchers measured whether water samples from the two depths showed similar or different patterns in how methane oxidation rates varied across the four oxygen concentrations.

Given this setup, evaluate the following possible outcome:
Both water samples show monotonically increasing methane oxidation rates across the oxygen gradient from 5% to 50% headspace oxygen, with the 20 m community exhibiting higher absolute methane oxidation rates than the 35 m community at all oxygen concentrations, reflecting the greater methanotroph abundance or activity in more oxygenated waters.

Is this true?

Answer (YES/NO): NO